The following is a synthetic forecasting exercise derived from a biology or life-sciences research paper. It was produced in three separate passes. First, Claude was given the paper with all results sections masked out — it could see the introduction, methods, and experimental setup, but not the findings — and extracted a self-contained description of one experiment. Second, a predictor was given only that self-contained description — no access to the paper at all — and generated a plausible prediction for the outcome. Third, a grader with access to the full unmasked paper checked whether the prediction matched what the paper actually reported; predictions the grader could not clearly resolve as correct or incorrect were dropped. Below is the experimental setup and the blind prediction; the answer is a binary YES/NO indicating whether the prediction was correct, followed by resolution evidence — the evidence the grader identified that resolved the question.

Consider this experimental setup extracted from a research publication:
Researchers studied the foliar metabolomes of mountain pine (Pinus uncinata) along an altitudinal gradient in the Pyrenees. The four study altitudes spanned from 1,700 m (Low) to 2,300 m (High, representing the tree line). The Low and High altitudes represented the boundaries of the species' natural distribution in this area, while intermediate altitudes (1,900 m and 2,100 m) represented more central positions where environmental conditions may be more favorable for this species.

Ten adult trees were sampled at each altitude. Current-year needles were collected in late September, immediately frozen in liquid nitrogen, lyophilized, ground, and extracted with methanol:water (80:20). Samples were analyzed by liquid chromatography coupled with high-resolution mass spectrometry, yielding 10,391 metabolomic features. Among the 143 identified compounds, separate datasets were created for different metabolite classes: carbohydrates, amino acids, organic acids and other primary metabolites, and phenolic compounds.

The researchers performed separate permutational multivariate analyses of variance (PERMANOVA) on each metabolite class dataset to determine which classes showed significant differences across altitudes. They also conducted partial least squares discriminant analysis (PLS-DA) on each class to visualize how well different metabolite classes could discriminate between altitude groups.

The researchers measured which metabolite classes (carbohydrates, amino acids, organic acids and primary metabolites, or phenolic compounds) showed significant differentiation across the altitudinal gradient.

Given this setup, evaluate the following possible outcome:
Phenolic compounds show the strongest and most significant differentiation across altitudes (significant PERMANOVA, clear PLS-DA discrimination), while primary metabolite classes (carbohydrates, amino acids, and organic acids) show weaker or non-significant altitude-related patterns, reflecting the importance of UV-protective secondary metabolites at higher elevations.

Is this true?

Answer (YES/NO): NO